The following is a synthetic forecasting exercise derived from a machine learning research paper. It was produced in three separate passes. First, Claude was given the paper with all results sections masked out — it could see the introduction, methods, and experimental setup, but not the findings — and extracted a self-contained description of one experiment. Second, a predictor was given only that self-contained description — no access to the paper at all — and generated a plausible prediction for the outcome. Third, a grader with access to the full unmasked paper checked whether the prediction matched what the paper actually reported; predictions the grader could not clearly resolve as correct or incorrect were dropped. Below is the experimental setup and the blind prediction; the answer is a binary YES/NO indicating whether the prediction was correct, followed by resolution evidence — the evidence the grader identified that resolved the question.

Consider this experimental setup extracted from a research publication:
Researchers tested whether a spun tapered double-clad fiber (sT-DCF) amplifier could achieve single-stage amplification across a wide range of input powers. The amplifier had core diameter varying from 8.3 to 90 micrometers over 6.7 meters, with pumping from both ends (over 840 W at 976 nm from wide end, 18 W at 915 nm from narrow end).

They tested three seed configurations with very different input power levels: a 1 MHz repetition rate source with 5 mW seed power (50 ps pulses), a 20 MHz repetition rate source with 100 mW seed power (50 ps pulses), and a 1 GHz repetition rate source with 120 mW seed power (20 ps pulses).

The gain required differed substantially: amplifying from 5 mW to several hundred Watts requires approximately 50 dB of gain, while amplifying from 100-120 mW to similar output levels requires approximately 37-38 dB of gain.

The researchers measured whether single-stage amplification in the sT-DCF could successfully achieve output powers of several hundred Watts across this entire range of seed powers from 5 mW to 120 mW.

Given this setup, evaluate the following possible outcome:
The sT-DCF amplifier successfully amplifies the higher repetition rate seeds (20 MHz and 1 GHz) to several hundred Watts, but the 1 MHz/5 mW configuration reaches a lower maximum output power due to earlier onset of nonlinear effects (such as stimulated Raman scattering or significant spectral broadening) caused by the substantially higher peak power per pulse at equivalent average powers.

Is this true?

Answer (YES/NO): NO